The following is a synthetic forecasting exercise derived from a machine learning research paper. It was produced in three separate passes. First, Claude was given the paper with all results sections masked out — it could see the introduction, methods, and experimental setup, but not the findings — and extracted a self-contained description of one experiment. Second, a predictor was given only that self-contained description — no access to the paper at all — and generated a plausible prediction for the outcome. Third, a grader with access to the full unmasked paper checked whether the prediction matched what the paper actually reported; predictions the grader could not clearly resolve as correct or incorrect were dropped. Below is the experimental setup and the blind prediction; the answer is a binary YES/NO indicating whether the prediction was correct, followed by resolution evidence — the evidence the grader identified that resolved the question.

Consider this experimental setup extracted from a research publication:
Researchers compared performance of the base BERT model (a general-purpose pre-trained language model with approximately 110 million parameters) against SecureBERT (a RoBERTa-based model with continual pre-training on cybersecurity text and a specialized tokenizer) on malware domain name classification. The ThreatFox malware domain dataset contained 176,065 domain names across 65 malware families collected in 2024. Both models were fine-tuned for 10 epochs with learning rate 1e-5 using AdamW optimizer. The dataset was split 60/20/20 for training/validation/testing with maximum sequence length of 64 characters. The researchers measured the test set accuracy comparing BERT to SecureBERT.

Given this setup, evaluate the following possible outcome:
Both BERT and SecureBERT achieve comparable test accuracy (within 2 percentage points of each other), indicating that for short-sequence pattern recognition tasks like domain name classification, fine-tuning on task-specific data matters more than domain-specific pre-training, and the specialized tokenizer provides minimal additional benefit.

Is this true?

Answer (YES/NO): YES